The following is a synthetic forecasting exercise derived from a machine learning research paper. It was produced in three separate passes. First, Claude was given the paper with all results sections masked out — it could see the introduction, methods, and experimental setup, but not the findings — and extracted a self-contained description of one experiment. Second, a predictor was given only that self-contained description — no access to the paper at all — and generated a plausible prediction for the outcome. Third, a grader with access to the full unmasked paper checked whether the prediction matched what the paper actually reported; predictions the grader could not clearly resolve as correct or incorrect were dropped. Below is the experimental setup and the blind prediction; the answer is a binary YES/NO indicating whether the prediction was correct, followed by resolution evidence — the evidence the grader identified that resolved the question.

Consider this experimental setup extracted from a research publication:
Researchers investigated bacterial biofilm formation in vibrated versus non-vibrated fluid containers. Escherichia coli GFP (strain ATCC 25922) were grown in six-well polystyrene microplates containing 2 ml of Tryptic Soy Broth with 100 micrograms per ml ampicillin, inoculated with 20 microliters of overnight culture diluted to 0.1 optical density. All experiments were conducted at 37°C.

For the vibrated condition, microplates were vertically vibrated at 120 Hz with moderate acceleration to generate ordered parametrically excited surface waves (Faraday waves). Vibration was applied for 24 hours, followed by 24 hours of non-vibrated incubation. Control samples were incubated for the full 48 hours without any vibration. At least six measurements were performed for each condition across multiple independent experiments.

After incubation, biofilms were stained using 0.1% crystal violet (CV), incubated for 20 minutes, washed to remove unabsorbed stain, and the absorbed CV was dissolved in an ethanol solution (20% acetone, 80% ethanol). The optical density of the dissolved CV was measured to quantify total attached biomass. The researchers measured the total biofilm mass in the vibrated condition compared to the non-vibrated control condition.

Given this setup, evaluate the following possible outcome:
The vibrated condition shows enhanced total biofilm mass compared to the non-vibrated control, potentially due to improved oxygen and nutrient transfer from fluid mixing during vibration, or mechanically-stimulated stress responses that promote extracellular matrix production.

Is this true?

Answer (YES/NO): YES